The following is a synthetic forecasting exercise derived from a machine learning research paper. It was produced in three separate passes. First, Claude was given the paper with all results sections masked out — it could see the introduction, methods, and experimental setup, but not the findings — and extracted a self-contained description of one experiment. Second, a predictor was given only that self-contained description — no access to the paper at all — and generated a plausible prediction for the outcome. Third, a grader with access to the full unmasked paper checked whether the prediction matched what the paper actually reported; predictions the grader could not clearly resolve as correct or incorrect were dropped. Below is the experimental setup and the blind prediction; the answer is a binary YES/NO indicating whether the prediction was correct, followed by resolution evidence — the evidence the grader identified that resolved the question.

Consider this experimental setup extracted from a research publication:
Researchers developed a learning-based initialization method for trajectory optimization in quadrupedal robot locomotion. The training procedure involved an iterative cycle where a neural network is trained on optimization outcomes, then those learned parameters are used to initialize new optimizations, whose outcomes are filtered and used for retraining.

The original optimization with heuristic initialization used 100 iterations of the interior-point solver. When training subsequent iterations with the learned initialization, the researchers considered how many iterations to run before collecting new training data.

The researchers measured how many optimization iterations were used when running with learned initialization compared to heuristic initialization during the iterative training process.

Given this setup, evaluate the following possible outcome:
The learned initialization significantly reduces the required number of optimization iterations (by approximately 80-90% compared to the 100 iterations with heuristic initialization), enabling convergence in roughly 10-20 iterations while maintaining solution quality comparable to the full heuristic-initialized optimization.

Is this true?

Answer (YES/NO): NO